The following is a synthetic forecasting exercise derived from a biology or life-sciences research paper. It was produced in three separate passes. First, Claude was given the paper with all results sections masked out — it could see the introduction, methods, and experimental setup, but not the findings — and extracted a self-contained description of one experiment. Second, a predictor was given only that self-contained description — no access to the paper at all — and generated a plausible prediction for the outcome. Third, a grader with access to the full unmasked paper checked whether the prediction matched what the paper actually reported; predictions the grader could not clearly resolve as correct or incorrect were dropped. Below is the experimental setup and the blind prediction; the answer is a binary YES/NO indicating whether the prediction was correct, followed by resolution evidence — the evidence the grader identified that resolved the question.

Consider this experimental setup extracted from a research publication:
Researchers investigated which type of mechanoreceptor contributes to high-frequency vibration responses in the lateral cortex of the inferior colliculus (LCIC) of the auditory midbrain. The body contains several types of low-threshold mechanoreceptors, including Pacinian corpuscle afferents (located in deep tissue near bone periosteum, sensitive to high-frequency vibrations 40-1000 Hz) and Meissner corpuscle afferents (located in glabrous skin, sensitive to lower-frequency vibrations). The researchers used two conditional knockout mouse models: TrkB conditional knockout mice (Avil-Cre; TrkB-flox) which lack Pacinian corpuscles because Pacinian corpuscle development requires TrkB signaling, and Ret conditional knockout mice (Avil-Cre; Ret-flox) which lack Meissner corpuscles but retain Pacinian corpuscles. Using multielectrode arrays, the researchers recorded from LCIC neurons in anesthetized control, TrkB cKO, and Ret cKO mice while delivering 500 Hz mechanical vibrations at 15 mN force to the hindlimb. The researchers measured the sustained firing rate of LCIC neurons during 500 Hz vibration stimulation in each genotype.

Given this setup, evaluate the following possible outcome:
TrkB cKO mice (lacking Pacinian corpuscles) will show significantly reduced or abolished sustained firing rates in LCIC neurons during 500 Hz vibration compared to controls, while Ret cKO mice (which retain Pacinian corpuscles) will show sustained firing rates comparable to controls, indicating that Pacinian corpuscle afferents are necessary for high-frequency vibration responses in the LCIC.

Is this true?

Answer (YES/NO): NO